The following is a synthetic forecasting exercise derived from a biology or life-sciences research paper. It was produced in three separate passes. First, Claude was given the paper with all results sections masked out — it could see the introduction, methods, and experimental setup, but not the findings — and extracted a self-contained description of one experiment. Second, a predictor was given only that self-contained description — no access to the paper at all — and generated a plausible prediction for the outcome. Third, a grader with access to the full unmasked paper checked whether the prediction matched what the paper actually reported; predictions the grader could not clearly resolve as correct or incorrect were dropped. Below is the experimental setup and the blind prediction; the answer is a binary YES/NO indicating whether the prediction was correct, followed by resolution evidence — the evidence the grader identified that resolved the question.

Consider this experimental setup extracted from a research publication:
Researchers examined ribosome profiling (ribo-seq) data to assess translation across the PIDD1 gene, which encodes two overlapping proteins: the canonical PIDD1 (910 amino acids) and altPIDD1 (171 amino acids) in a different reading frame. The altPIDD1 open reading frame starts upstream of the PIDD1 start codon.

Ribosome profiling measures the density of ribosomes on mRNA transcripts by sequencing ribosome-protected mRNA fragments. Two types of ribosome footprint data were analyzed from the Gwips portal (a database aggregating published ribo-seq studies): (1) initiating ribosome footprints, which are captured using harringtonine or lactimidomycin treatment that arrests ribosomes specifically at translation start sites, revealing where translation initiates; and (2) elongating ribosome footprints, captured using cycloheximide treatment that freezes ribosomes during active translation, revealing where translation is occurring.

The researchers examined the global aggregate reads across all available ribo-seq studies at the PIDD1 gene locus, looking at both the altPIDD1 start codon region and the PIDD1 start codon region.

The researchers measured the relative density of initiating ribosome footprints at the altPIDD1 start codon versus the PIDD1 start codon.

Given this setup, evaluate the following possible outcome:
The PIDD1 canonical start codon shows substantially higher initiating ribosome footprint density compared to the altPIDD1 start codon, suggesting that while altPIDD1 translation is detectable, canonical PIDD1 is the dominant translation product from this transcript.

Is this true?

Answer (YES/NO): NO